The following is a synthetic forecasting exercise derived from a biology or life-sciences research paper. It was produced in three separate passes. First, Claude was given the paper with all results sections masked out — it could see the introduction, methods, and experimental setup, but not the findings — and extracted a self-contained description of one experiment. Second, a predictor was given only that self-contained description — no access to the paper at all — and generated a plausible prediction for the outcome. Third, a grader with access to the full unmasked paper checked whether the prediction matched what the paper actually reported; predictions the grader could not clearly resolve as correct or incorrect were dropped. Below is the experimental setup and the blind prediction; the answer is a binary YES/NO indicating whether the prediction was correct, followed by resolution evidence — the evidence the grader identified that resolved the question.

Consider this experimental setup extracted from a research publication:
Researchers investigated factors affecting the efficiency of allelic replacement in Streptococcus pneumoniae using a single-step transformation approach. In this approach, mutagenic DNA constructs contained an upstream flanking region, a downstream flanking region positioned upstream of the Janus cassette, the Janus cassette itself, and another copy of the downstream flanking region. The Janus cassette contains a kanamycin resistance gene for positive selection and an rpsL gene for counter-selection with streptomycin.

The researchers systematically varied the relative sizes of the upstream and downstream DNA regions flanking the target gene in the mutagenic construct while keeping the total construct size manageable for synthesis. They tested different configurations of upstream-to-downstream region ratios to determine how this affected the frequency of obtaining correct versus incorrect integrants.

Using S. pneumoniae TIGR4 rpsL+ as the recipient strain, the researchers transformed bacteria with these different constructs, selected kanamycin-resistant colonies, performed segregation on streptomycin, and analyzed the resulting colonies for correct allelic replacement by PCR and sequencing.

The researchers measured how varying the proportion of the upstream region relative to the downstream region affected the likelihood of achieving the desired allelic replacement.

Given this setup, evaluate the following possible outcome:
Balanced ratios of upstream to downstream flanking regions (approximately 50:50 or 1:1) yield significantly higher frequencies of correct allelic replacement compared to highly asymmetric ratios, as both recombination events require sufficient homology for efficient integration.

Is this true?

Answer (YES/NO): NO